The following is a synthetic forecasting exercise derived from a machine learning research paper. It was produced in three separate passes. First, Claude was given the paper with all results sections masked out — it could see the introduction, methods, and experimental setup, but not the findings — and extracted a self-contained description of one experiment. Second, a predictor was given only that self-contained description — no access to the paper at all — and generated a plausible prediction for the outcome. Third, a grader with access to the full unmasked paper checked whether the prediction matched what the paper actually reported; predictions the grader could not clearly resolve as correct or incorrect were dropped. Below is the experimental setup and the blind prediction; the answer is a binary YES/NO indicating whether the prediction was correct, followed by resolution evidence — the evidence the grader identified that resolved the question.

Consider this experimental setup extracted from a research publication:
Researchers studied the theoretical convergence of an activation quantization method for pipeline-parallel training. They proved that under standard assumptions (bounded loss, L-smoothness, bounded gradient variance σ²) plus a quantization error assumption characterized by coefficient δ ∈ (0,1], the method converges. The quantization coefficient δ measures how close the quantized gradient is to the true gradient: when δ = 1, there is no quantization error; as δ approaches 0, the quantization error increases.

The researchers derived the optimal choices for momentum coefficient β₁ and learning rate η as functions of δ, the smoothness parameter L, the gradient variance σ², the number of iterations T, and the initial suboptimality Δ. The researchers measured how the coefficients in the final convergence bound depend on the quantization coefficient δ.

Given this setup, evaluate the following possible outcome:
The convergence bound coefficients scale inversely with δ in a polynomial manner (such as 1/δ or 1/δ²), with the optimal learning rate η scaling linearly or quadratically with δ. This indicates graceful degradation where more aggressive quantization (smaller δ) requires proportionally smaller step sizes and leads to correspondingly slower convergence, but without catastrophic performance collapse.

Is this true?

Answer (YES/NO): NO